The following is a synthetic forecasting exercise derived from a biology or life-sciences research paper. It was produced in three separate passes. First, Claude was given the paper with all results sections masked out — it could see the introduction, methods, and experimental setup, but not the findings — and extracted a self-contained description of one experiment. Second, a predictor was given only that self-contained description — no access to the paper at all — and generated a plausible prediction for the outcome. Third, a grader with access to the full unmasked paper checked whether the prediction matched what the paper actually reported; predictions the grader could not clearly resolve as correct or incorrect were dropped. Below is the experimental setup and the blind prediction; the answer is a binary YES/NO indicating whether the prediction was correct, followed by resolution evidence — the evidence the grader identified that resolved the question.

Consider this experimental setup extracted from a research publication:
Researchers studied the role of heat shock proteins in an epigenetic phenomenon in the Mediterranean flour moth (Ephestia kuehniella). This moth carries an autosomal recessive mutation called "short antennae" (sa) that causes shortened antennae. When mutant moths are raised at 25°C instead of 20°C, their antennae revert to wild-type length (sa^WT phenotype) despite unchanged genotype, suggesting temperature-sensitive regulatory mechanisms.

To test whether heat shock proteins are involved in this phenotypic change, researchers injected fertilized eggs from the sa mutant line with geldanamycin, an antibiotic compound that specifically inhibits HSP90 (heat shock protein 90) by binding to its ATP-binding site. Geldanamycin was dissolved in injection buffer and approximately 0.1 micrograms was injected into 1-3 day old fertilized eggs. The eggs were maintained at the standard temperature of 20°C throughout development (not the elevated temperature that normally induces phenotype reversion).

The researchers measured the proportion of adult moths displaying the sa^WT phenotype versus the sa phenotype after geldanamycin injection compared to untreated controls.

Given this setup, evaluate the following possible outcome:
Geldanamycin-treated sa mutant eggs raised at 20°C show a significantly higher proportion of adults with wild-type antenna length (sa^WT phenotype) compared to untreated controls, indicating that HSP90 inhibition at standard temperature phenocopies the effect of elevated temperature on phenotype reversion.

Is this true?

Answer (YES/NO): NO